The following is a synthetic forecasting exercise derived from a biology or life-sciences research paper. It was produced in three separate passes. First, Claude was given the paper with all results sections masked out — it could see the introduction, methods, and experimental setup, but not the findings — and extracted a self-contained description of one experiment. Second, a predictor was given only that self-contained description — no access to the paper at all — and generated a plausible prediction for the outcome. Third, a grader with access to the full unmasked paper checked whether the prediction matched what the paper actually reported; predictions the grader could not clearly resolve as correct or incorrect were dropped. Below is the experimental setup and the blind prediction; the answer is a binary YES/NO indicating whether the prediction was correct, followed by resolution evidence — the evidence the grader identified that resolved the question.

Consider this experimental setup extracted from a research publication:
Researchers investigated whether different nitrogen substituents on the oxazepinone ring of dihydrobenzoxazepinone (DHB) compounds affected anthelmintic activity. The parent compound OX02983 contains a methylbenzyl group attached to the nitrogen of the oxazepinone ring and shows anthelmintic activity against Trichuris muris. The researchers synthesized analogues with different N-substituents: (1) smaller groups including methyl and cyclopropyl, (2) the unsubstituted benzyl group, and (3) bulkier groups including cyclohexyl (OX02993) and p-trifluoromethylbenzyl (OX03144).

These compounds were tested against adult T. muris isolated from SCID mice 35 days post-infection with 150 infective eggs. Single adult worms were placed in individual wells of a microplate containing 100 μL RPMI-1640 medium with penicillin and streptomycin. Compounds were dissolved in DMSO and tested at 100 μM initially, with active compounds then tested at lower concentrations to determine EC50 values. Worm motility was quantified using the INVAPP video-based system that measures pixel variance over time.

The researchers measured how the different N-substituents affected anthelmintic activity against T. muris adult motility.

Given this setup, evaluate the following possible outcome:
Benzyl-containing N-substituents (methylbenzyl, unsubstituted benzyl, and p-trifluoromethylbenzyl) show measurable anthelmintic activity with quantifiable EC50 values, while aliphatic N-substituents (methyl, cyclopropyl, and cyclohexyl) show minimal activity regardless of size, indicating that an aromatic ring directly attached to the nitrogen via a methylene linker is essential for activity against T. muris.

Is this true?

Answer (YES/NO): NO